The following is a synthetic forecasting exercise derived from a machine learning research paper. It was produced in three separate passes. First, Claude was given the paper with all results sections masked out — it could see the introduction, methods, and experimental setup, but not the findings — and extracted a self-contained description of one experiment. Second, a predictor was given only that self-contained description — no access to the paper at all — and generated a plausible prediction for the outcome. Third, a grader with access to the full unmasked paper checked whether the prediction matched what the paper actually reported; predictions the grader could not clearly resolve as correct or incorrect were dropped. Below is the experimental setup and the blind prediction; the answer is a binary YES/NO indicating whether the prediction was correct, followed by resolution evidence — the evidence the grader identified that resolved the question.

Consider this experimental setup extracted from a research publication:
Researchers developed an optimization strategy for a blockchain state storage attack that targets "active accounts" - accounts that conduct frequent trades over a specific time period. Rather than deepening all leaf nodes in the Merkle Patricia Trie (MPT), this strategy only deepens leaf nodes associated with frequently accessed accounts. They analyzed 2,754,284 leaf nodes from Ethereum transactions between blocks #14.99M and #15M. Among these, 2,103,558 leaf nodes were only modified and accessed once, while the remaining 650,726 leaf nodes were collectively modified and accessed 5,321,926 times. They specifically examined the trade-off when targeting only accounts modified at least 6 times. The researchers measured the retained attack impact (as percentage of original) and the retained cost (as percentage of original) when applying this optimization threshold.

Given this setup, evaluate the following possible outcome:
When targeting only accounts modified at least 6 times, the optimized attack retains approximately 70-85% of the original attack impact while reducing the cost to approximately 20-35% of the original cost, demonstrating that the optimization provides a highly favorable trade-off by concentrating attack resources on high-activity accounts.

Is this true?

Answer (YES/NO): NO